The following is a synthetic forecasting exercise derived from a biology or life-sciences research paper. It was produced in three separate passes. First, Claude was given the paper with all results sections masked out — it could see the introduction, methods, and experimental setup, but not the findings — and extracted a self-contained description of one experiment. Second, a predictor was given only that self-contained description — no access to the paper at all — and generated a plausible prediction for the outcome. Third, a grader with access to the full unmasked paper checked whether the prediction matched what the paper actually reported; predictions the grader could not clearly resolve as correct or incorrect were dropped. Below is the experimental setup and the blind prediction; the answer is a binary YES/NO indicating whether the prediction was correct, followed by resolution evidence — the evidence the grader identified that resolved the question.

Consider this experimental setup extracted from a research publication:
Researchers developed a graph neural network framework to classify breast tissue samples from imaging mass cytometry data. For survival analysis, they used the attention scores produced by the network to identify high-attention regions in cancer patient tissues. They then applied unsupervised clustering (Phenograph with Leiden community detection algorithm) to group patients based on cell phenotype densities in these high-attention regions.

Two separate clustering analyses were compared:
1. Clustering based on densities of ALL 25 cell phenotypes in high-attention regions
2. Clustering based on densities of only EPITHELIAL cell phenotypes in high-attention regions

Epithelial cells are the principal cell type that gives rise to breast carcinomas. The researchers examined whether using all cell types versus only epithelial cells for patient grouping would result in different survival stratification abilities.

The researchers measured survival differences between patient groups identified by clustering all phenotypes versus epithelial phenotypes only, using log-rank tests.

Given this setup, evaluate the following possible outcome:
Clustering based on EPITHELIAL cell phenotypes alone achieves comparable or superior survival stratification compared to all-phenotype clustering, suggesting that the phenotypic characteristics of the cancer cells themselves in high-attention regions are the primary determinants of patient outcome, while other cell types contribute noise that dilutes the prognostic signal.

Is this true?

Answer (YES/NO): NO